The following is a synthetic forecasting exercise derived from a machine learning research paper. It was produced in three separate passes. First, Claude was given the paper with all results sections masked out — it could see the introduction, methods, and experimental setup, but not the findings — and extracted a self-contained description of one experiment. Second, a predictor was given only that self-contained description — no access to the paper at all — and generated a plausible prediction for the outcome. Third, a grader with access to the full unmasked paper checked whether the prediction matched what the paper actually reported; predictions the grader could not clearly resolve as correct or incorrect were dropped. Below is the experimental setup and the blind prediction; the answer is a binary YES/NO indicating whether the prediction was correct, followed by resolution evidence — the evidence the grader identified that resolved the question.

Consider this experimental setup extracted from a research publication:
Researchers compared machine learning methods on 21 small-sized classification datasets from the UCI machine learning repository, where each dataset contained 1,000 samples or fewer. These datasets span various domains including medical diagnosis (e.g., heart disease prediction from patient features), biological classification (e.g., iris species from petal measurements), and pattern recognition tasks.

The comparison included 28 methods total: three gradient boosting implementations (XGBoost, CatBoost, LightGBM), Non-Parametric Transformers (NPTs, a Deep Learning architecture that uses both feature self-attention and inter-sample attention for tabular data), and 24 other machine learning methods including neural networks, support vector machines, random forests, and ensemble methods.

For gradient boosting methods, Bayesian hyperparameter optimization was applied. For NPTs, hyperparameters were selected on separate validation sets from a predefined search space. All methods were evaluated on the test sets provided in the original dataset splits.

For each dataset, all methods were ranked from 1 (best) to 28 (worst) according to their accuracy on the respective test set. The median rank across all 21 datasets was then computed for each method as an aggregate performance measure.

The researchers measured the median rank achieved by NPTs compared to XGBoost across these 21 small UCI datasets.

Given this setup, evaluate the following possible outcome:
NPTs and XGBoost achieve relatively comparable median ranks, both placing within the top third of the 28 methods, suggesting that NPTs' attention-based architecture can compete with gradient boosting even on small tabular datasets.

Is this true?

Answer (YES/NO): NO